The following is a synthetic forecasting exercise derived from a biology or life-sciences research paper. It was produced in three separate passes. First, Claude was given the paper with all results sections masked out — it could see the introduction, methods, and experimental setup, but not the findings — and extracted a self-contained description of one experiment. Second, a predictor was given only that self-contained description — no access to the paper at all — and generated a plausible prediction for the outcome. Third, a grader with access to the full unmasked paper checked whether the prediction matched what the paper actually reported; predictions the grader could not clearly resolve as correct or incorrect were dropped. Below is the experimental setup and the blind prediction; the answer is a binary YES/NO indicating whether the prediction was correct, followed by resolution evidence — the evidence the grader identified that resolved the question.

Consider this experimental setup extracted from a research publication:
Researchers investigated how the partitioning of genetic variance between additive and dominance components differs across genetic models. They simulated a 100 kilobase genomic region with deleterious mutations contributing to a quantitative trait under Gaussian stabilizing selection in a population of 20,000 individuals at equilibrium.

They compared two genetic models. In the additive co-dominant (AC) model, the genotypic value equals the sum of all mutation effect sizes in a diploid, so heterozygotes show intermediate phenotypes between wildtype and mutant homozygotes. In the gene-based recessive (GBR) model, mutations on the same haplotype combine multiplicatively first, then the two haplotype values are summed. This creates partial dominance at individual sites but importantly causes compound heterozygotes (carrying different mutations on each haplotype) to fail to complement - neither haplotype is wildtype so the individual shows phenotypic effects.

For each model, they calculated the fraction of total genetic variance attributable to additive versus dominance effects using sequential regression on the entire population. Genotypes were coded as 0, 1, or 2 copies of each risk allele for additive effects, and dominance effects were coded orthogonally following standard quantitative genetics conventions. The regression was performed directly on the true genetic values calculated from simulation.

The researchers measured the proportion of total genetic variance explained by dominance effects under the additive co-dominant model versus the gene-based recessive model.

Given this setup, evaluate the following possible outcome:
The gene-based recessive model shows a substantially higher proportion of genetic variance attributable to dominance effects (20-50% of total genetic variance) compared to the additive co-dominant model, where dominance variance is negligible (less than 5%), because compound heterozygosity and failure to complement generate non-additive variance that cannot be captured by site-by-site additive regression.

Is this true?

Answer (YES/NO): NO